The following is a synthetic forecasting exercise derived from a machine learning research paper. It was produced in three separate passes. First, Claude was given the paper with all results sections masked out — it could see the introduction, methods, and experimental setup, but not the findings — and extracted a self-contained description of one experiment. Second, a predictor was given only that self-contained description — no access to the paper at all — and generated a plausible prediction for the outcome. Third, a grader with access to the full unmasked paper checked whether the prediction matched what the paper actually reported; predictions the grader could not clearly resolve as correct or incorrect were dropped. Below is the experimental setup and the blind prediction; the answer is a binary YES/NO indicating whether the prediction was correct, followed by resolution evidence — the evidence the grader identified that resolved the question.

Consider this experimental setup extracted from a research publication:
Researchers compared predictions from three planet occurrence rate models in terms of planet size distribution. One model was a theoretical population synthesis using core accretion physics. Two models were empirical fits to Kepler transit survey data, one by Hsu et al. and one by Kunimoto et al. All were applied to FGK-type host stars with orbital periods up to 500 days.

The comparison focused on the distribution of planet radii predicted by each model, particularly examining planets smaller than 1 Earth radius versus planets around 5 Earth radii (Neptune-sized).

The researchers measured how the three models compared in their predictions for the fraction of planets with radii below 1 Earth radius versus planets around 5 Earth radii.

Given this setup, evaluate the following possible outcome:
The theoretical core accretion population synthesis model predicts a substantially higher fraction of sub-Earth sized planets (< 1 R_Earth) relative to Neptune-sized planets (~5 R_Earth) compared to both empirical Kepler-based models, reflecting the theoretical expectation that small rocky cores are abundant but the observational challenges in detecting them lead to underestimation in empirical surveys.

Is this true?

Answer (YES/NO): NO